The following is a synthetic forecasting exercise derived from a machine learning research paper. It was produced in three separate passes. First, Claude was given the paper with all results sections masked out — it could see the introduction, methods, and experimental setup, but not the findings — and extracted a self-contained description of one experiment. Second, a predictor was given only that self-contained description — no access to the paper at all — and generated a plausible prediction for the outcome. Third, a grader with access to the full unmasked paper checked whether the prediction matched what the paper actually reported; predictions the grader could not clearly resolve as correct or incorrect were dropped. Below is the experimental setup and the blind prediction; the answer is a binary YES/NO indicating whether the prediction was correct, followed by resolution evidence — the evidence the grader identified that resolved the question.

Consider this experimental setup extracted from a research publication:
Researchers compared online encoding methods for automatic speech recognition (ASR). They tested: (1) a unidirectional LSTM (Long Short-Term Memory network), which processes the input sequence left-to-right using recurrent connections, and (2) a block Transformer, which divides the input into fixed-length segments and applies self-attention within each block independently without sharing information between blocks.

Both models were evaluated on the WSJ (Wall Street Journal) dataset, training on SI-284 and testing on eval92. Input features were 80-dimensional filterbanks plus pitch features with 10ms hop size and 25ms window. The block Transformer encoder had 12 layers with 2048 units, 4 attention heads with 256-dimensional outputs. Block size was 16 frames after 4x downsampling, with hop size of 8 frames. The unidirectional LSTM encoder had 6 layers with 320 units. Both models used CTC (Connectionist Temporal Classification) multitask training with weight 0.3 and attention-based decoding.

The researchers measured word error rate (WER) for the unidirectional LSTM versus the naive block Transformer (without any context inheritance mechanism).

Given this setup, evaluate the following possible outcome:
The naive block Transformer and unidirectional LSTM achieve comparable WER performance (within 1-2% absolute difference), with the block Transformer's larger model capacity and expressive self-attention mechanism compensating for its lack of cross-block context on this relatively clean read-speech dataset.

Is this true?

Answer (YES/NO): YES